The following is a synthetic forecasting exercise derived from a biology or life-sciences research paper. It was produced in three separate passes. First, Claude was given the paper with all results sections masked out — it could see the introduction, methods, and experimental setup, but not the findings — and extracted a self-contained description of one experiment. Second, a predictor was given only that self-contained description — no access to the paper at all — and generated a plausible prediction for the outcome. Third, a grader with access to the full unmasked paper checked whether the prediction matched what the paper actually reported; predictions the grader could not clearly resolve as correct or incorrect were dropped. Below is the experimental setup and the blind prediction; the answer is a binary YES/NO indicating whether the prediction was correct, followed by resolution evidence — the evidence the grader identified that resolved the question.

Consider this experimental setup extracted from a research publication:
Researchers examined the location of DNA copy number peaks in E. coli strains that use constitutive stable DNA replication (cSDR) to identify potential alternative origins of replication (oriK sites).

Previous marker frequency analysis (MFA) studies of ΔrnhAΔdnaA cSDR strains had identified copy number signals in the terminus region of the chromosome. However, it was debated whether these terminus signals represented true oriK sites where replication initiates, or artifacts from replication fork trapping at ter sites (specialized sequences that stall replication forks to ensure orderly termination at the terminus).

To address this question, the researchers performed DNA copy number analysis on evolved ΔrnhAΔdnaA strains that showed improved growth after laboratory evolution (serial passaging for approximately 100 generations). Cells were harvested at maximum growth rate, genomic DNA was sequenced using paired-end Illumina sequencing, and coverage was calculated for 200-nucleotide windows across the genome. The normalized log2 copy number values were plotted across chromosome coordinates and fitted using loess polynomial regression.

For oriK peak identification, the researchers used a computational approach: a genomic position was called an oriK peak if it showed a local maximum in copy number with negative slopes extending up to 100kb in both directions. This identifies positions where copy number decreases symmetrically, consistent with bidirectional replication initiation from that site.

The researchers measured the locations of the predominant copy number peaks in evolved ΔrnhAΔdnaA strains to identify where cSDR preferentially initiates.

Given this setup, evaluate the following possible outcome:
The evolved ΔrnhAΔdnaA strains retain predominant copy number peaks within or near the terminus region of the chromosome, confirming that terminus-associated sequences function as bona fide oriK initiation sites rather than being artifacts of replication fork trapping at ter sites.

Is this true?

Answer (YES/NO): NO